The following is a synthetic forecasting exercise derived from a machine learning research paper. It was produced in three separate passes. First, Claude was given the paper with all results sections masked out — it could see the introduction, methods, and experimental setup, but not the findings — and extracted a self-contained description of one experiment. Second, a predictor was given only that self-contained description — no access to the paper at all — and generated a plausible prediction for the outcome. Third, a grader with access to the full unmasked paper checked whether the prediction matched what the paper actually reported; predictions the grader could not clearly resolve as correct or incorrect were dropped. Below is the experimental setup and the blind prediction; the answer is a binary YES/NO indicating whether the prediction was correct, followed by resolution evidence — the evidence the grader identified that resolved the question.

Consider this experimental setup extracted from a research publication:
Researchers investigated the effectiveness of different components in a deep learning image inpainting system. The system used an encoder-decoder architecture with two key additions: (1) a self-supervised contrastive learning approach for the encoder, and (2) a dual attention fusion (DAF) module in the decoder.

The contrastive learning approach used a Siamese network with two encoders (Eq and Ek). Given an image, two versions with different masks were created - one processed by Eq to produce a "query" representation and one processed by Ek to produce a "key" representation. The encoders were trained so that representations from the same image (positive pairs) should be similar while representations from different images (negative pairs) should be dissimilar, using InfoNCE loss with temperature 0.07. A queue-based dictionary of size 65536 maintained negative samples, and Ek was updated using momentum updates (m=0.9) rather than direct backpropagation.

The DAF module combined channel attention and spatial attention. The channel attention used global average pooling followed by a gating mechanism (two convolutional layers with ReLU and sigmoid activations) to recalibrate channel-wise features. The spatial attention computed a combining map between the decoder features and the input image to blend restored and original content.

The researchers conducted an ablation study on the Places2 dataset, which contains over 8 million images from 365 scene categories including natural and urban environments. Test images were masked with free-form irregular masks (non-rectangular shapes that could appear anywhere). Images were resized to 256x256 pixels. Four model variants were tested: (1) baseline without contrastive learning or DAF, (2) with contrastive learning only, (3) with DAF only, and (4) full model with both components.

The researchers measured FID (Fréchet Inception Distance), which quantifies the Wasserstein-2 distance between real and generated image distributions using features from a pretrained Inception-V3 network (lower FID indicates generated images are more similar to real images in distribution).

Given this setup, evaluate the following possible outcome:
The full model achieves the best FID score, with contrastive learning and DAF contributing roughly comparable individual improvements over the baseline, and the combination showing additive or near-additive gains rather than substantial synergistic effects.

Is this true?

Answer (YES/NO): NO